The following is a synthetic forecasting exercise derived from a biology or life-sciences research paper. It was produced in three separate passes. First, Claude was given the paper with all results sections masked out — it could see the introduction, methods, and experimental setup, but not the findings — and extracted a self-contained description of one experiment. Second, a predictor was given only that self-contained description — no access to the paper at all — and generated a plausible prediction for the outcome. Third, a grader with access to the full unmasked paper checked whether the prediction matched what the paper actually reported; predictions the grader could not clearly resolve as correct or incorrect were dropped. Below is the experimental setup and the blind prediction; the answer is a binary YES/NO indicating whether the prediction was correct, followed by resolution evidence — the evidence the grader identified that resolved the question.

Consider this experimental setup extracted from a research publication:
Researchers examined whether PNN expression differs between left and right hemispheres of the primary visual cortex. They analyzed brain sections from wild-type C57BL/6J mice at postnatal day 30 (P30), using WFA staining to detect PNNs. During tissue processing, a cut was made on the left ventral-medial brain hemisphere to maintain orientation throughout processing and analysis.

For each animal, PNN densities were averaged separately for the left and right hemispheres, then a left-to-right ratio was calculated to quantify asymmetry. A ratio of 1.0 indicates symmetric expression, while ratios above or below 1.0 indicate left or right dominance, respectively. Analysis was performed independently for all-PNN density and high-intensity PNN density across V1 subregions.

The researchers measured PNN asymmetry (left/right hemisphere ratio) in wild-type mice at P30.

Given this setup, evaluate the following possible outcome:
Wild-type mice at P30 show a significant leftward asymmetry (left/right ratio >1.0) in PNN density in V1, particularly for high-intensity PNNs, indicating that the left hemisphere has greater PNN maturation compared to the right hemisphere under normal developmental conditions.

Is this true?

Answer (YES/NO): NO